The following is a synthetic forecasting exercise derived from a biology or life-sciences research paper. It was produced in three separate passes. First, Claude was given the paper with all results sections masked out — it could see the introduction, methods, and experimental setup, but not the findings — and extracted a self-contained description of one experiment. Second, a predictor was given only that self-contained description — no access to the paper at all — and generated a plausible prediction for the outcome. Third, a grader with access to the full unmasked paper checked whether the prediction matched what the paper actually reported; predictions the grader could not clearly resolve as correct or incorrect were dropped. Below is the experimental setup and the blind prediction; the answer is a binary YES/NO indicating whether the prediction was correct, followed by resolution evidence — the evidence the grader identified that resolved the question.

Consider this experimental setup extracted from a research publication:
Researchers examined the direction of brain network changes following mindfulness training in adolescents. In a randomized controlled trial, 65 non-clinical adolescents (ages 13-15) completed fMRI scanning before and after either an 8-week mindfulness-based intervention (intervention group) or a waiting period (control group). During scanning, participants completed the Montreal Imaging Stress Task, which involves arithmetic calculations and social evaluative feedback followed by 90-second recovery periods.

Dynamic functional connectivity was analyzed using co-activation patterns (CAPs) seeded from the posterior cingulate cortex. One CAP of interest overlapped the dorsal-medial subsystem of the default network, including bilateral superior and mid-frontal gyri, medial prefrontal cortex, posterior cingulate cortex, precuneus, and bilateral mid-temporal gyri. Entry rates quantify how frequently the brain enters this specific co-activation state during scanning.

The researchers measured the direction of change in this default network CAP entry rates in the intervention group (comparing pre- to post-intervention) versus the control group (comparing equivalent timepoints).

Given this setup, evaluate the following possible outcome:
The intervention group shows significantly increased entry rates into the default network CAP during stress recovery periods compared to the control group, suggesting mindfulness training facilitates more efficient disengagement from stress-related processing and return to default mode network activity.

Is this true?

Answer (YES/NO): NO